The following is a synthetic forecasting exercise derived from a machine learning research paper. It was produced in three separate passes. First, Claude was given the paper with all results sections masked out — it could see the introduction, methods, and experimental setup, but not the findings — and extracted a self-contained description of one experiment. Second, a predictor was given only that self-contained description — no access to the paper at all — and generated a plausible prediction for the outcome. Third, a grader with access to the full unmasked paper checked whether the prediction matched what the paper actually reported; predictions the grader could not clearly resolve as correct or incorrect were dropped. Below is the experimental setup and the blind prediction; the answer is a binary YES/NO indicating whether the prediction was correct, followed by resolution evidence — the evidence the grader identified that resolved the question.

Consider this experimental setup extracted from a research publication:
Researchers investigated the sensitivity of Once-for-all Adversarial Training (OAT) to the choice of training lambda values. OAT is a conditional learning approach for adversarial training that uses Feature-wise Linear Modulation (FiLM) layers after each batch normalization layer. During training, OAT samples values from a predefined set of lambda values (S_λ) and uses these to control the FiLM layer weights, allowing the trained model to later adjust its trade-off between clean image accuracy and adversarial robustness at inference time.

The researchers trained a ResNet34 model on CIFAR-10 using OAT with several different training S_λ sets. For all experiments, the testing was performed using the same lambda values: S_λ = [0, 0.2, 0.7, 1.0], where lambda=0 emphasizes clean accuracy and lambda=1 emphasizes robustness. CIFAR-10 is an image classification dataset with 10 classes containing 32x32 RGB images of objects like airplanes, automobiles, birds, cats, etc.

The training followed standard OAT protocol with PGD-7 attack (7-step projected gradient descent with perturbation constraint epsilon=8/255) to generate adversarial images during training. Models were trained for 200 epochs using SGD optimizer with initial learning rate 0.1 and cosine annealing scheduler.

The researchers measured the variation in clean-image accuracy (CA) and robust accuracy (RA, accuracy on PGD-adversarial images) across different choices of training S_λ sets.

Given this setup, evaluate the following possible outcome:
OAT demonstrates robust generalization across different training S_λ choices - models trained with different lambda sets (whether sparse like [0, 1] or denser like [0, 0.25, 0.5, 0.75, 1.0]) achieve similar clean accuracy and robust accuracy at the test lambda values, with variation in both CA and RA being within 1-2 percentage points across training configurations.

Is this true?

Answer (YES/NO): NO